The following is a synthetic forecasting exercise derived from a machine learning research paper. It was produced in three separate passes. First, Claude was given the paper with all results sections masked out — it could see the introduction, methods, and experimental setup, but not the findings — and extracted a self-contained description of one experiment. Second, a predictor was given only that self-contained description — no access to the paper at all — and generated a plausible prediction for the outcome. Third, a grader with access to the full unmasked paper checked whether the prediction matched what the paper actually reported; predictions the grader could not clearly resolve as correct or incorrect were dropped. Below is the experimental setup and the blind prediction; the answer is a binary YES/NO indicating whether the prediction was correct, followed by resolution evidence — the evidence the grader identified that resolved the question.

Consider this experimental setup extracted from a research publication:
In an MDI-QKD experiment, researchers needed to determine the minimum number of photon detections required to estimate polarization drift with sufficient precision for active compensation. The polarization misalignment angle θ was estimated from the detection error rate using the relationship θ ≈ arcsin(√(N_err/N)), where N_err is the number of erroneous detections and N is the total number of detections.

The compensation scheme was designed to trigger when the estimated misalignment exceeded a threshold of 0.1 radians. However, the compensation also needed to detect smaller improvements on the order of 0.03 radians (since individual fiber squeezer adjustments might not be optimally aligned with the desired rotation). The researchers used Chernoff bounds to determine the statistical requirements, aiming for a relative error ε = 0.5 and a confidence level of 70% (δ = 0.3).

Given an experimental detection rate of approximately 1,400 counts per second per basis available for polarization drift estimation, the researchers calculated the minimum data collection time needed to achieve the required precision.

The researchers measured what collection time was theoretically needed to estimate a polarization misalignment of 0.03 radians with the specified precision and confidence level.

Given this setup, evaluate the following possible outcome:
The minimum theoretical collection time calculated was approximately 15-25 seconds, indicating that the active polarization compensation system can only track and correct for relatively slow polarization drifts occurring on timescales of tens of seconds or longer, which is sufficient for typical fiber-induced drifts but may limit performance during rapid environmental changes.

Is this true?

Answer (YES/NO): YES